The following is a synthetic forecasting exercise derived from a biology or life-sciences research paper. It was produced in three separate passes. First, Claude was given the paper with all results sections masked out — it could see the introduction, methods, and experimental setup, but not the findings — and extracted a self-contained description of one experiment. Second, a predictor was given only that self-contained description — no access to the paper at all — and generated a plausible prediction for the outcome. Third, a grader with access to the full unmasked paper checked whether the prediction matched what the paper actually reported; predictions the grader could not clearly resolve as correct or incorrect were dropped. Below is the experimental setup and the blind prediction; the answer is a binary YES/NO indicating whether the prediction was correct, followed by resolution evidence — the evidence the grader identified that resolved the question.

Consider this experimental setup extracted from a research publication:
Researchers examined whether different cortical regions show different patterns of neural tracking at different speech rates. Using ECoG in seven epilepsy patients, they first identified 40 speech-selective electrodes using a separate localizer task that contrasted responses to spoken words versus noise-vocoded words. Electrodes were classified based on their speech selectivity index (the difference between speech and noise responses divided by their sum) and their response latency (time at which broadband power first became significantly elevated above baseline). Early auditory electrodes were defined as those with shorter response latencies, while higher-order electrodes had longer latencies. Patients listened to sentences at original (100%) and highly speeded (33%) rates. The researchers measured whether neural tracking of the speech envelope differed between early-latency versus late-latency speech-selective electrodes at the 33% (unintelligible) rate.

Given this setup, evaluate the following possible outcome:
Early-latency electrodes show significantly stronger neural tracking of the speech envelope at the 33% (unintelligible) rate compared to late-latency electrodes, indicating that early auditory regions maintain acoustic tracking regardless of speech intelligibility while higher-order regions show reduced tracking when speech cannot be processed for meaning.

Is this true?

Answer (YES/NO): YES